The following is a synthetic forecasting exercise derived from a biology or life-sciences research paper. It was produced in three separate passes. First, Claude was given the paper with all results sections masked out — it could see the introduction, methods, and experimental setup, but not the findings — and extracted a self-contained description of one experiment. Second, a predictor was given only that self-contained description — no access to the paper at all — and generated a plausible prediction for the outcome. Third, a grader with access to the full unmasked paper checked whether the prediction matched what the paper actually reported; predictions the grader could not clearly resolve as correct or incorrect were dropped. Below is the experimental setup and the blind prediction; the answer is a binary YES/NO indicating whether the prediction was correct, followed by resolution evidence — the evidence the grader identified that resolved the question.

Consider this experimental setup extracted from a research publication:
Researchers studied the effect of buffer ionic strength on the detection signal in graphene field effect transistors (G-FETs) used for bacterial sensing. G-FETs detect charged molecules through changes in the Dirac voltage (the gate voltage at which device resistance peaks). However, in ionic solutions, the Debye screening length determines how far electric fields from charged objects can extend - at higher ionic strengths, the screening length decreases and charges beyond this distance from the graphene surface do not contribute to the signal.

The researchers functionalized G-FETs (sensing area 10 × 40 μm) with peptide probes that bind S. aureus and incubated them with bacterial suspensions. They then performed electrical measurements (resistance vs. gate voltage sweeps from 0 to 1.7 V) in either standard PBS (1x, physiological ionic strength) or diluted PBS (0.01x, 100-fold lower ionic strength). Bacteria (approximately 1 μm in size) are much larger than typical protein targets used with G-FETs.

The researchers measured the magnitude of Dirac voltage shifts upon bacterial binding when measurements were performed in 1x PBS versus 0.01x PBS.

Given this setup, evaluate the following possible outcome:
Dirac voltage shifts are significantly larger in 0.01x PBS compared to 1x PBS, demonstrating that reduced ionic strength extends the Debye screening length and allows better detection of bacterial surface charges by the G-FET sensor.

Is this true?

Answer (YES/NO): YES